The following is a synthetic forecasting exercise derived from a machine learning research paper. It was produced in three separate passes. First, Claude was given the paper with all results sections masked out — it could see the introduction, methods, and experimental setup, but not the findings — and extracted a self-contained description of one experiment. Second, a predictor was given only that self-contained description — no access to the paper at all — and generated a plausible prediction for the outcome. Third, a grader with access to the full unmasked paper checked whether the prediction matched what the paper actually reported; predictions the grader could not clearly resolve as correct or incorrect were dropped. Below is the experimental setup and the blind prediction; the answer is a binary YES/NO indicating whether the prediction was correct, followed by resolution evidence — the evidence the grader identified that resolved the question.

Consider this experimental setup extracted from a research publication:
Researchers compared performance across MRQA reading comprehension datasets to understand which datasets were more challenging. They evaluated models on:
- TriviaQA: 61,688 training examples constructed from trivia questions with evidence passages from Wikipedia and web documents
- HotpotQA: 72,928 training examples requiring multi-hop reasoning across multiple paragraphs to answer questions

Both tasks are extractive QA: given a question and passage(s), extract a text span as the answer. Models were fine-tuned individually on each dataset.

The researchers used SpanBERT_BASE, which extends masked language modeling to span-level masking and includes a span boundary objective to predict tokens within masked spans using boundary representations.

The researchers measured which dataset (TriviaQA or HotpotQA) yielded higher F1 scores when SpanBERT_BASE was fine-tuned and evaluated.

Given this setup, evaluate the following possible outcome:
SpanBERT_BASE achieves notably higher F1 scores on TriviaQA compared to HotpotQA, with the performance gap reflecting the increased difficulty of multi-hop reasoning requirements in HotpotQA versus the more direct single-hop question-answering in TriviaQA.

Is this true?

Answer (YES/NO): NO